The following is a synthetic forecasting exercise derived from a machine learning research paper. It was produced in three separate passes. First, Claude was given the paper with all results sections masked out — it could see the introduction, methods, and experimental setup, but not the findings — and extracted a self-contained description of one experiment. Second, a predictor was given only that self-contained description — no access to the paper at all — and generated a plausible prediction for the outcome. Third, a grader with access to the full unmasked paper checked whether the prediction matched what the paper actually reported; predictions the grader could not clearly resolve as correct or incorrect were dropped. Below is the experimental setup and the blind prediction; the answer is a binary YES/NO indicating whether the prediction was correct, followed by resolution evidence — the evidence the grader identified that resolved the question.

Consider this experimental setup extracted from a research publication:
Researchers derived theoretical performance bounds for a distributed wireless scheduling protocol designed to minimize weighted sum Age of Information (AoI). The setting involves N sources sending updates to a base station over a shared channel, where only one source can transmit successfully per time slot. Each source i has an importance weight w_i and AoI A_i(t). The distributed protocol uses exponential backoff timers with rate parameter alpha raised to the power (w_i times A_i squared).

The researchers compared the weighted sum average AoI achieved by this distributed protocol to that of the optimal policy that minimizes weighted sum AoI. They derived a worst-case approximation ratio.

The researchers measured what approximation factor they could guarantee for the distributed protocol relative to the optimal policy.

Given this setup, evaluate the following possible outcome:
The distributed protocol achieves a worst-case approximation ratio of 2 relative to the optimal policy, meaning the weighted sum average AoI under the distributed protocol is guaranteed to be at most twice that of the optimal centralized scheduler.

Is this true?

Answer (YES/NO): YES